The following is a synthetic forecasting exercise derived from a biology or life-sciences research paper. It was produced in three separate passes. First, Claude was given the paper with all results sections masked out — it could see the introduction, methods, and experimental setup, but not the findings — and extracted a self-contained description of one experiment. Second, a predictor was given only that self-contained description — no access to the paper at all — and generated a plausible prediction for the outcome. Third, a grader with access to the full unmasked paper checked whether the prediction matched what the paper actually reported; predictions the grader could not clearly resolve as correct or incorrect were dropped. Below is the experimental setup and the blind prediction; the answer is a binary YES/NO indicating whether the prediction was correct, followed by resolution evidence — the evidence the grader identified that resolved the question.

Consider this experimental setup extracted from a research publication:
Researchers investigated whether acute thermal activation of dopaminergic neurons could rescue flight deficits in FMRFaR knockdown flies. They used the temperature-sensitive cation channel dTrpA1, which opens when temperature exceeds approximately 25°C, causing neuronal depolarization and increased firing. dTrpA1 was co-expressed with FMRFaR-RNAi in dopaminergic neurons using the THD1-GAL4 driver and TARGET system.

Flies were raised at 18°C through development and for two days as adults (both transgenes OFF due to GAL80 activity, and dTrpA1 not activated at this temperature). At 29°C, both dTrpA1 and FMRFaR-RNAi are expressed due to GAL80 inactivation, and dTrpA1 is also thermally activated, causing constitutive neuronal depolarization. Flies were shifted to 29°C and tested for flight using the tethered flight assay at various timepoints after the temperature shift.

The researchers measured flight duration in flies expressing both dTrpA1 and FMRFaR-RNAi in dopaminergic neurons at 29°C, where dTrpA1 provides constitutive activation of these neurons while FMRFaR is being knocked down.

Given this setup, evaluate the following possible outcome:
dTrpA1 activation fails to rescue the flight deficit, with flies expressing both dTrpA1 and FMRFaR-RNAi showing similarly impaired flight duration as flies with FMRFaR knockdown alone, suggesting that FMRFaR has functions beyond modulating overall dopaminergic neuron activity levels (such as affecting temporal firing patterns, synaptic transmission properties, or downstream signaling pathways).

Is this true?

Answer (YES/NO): NO